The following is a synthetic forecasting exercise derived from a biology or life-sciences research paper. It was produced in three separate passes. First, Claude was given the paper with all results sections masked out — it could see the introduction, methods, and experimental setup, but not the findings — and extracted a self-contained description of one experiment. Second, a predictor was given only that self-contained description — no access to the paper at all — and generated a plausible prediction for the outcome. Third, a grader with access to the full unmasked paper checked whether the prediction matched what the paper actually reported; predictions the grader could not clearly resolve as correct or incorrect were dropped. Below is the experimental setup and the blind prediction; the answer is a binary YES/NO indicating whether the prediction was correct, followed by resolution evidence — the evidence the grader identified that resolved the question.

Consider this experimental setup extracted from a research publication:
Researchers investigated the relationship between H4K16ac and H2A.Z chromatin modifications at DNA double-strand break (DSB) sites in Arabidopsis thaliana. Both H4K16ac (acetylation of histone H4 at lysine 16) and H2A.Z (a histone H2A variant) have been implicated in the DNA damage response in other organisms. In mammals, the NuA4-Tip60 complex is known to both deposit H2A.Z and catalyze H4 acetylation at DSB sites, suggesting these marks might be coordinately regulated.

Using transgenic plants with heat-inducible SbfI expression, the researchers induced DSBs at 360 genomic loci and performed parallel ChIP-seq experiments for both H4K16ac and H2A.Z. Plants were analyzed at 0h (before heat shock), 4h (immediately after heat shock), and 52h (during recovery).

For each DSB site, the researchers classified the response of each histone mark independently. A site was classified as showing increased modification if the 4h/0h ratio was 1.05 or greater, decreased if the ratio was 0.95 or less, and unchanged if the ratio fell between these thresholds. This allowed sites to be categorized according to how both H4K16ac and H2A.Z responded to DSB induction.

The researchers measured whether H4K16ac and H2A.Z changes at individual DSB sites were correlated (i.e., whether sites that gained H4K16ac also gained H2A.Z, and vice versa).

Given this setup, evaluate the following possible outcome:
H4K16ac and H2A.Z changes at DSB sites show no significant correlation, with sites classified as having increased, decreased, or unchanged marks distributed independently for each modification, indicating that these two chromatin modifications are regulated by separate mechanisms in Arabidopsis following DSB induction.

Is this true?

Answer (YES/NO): NO